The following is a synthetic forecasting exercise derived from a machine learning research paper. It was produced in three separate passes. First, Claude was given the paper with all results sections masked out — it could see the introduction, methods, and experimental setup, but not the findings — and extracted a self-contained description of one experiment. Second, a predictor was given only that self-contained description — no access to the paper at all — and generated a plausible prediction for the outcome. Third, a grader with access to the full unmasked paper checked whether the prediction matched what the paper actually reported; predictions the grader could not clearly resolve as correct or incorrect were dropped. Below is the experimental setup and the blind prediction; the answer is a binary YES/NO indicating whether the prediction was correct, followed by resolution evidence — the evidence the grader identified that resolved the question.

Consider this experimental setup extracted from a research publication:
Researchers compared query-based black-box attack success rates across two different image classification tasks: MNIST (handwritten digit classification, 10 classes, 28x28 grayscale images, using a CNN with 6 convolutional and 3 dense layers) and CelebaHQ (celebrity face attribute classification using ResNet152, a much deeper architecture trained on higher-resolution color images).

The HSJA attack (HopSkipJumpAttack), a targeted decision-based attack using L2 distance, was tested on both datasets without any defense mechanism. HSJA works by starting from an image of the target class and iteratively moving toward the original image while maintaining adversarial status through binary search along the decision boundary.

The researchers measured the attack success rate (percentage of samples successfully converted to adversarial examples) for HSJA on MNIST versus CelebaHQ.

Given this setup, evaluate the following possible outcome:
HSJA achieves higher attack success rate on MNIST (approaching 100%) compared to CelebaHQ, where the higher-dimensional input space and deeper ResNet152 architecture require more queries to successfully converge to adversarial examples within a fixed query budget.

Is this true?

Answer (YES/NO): NO